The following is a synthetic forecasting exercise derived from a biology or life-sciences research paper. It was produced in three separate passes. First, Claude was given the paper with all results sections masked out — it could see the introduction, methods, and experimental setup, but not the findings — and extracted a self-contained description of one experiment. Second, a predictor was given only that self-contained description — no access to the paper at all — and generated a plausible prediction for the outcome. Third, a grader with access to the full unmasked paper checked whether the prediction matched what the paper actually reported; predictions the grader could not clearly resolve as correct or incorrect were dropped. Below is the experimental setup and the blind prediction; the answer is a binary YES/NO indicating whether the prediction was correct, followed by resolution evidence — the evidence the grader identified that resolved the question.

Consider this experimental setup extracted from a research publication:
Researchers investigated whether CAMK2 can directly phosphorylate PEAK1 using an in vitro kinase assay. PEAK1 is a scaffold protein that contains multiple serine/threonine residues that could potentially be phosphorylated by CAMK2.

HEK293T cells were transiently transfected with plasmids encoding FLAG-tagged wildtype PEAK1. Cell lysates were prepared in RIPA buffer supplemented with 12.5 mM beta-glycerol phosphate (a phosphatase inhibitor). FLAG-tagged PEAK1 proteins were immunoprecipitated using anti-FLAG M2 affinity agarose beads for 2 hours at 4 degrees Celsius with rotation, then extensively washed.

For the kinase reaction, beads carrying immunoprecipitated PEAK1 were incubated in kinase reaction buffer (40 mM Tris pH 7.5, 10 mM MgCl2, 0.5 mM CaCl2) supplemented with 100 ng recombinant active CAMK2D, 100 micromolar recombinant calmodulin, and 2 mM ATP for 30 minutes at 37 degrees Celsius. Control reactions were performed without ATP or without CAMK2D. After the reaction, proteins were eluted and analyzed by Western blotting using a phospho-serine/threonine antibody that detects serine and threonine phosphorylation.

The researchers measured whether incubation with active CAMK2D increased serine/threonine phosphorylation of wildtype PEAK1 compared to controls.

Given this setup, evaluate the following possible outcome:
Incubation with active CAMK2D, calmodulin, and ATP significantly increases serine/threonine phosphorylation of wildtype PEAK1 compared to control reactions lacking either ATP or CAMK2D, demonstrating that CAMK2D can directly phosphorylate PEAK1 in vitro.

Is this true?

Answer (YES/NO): YES